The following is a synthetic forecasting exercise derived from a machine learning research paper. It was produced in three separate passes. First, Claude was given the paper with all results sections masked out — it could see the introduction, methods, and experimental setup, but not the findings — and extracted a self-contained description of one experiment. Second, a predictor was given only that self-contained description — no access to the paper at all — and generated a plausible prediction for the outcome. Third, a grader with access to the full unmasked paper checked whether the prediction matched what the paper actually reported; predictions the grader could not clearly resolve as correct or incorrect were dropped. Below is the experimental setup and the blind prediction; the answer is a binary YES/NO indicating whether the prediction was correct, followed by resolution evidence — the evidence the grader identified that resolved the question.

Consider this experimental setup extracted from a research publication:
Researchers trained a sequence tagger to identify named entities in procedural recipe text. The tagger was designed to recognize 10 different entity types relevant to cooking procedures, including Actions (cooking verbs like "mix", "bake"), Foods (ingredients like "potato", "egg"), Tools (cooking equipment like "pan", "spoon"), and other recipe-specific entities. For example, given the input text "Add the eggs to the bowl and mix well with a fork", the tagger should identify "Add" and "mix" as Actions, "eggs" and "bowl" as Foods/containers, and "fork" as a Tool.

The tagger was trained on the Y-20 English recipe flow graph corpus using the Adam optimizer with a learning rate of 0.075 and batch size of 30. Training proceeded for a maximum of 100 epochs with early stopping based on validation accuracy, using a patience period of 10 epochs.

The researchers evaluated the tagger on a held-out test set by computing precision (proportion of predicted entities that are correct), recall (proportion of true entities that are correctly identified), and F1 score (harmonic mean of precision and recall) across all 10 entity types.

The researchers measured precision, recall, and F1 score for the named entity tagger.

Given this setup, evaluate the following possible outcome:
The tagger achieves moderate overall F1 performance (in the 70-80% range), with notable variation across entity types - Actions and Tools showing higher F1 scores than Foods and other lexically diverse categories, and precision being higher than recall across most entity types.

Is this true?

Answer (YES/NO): NO